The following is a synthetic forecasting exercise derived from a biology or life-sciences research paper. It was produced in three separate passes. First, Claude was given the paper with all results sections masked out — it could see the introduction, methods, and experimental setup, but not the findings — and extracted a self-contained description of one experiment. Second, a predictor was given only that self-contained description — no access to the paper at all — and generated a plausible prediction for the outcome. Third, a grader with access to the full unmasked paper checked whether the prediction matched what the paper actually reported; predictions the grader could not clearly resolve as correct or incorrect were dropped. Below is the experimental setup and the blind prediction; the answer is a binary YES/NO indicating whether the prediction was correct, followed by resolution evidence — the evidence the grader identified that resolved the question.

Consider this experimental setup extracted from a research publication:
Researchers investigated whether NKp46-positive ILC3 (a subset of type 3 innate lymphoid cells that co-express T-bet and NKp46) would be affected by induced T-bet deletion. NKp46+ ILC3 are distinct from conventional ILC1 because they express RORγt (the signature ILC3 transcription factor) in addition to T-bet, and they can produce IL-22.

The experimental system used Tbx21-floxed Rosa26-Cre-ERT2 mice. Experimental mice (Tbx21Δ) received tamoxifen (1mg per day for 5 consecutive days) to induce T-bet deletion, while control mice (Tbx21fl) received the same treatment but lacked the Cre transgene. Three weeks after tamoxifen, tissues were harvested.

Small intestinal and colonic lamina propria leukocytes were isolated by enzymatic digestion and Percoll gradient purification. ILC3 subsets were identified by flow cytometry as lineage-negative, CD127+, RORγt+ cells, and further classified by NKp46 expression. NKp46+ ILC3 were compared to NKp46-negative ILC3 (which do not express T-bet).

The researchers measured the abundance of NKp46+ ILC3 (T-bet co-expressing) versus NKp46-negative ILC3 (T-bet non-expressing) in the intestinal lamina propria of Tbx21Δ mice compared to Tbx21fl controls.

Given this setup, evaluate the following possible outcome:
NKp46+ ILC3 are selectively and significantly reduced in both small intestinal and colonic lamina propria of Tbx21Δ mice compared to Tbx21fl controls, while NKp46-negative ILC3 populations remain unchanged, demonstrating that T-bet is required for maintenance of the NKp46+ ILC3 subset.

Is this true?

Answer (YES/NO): NO